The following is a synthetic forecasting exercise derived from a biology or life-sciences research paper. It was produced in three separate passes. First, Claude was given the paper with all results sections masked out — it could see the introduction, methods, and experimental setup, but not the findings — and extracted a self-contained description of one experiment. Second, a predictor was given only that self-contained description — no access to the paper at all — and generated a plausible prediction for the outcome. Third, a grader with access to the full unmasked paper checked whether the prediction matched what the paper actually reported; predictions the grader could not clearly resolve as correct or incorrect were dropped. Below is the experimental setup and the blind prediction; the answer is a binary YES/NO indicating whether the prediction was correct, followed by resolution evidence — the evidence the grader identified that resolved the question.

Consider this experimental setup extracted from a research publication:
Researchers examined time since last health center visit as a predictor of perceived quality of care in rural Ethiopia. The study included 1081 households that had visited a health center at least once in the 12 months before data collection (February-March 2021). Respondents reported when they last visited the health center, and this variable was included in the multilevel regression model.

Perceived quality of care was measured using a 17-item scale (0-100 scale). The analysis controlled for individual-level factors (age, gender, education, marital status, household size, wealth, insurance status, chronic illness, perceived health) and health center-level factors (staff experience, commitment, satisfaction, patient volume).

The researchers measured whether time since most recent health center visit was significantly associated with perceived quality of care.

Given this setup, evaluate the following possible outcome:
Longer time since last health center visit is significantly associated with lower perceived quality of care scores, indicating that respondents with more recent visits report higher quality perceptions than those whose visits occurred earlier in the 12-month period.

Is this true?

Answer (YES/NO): NO